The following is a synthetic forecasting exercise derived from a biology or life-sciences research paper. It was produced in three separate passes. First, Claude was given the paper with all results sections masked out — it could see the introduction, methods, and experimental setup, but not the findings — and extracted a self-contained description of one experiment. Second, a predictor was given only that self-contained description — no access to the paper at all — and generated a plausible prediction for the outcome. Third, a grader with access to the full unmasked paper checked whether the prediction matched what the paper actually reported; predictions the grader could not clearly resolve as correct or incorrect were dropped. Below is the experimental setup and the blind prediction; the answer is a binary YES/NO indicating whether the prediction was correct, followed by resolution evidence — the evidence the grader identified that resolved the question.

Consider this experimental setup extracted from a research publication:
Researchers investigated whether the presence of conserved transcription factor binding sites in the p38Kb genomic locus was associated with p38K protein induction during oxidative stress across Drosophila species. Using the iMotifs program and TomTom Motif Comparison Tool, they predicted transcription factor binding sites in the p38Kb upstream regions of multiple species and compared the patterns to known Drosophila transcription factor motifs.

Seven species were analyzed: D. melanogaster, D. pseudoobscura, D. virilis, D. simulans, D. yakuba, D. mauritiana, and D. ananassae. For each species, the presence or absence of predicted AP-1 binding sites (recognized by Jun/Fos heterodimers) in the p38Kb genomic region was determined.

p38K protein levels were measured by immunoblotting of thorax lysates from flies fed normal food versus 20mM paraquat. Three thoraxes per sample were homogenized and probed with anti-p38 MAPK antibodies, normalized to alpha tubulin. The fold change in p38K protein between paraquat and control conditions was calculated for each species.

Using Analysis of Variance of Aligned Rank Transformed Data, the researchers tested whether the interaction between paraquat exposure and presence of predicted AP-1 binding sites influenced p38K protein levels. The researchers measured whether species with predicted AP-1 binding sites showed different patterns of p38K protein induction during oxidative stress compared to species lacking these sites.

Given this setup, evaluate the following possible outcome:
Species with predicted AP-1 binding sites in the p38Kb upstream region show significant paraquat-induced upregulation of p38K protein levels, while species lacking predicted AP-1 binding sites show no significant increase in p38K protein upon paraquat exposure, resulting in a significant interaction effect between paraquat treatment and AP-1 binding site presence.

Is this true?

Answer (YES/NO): NO